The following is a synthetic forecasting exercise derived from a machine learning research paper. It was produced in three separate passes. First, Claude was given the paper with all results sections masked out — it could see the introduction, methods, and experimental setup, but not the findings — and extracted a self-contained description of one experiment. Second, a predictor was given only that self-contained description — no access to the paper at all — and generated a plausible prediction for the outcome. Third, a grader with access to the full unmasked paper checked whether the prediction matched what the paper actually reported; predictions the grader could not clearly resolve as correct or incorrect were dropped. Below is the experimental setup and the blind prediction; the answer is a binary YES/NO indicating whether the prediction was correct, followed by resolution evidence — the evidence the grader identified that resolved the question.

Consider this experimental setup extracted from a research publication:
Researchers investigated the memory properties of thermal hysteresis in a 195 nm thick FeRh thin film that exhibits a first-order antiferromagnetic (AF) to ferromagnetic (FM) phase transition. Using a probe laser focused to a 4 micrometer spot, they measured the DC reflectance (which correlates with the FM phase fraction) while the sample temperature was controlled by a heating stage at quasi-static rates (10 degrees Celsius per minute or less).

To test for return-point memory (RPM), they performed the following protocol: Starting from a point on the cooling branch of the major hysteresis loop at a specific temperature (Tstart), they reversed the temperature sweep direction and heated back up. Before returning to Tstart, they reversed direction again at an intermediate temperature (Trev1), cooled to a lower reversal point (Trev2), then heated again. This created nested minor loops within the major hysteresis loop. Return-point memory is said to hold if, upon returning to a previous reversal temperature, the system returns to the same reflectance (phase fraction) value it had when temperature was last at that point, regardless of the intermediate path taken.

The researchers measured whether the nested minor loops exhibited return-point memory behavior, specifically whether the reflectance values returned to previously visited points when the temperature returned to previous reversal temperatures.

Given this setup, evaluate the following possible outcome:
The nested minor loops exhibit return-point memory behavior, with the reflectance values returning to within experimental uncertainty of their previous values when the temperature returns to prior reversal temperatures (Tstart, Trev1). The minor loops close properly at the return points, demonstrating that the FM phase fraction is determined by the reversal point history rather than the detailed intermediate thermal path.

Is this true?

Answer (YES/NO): YES